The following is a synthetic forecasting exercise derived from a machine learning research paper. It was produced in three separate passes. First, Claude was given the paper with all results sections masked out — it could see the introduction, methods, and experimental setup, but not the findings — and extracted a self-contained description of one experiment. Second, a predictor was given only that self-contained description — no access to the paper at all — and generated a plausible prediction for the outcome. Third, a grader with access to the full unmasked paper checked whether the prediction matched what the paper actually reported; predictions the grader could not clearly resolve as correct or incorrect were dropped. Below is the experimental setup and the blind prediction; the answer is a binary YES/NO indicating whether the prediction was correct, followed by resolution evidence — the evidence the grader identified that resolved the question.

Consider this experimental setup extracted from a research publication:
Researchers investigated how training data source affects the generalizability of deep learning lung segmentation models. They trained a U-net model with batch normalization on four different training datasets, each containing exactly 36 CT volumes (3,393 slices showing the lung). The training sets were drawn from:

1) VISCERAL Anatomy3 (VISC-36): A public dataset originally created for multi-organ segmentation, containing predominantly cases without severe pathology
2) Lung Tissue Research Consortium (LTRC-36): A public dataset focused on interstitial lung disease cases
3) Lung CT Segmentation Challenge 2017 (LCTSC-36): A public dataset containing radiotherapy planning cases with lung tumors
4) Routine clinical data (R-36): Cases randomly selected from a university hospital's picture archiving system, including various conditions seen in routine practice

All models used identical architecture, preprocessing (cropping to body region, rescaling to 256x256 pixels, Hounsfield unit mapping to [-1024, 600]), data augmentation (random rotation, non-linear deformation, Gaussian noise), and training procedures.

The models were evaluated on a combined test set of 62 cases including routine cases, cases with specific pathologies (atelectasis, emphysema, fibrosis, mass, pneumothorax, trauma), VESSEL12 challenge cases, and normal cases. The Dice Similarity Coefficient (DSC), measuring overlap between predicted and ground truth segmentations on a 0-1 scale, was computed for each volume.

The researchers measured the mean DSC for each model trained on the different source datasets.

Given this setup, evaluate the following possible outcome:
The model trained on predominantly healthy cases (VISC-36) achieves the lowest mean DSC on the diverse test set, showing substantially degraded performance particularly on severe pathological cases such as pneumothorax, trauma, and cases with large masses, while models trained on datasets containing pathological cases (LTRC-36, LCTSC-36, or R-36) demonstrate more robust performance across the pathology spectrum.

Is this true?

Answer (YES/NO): NO